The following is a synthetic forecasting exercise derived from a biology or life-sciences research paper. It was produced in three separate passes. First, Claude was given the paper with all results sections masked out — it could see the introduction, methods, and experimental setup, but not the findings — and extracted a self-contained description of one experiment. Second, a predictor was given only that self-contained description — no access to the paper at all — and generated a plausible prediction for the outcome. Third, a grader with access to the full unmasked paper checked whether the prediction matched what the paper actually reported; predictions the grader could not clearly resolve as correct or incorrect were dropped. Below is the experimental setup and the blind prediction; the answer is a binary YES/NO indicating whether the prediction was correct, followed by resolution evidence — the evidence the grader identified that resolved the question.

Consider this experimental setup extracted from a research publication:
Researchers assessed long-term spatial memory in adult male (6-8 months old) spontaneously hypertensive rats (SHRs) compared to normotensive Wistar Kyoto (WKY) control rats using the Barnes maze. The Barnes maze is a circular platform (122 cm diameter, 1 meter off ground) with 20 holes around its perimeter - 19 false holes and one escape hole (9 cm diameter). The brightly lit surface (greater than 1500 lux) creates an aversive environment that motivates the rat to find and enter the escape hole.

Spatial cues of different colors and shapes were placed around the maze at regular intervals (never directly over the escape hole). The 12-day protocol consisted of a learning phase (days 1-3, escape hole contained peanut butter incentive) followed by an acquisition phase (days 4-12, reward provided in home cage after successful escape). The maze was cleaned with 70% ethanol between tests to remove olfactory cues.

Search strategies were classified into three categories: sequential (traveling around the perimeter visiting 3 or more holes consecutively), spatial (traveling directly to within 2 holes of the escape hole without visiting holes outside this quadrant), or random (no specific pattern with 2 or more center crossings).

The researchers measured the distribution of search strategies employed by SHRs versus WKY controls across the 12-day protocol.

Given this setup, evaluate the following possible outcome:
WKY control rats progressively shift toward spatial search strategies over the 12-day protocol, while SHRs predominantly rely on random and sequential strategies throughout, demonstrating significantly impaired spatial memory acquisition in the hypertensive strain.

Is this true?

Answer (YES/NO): NO